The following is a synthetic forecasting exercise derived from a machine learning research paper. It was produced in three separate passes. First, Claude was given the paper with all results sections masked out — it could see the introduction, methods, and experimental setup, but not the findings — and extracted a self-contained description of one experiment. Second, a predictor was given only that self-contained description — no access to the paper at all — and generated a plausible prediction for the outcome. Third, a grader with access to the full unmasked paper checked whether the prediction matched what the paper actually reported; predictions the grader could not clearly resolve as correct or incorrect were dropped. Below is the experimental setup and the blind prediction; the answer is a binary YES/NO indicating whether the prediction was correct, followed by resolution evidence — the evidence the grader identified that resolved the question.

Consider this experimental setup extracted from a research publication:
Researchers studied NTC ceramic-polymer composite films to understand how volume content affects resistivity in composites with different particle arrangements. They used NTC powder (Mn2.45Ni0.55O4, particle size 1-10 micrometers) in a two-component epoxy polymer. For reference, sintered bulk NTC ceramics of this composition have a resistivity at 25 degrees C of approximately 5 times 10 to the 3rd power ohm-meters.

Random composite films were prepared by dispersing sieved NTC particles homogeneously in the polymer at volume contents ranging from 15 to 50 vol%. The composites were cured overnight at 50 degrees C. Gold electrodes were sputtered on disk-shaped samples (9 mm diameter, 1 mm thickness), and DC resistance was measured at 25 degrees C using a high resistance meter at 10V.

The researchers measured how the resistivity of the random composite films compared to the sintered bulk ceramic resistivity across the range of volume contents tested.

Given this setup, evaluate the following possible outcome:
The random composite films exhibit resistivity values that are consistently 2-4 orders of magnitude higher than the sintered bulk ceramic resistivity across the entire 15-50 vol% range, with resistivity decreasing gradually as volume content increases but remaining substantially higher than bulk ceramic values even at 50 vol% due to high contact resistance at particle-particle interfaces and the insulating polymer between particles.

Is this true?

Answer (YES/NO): NO